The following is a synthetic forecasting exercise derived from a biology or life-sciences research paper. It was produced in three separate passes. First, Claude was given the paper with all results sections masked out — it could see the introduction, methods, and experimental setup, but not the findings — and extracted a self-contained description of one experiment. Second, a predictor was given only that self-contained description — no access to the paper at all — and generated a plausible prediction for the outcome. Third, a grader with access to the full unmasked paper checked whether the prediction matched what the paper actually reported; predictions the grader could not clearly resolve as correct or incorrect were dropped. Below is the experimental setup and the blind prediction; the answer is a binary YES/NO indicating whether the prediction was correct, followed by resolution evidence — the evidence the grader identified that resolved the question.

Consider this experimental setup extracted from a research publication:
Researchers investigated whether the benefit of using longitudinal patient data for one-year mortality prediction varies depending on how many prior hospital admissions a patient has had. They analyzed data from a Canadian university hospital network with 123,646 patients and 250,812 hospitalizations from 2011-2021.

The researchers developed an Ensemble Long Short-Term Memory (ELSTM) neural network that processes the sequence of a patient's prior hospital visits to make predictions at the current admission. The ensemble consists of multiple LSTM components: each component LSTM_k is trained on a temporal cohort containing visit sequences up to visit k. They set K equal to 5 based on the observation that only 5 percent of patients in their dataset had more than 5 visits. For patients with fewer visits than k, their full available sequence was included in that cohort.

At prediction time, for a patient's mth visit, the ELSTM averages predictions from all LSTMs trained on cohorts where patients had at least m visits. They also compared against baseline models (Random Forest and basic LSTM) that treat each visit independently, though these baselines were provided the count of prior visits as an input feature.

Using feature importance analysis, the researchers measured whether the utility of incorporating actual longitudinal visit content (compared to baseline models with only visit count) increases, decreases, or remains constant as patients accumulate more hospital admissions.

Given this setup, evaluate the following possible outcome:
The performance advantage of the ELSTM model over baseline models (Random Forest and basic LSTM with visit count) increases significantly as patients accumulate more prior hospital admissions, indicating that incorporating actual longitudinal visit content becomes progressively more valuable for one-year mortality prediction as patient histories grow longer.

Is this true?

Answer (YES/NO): YES